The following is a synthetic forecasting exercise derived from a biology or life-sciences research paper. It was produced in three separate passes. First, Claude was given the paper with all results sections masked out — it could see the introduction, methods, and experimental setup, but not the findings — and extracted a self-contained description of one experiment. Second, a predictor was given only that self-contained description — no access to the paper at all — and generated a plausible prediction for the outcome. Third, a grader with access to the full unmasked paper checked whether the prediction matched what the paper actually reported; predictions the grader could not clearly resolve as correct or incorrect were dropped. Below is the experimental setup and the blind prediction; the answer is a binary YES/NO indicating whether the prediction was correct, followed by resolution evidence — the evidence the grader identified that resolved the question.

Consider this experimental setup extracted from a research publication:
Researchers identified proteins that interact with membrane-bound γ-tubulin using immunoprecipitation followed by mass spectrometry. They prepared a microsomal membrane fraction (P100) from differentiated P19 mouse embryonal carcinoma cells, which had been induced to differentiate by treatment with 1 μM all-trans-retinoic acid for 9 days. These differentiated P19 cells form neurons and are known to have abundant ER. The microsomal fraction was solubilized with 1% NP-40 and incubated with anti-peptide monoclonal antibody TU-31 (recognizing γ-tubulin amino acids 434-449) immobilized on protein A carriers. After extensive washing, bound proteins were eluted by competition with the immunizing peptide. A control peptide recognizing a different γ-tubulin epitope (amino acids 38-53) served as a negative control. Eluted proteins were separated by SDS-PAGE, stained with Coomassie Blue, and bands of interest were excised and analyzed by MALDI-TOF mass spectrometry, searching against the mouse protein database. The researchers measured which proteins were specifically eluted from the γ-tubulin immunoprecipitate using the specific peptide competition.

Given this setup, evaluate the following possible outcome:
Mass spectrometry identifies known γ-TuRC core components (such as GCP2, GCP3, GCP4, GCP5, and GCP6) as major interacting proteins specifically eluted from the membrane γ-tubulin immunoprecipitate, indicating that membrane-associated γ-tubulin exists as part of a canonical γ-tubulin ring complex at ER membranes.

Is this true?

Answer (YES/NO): NO